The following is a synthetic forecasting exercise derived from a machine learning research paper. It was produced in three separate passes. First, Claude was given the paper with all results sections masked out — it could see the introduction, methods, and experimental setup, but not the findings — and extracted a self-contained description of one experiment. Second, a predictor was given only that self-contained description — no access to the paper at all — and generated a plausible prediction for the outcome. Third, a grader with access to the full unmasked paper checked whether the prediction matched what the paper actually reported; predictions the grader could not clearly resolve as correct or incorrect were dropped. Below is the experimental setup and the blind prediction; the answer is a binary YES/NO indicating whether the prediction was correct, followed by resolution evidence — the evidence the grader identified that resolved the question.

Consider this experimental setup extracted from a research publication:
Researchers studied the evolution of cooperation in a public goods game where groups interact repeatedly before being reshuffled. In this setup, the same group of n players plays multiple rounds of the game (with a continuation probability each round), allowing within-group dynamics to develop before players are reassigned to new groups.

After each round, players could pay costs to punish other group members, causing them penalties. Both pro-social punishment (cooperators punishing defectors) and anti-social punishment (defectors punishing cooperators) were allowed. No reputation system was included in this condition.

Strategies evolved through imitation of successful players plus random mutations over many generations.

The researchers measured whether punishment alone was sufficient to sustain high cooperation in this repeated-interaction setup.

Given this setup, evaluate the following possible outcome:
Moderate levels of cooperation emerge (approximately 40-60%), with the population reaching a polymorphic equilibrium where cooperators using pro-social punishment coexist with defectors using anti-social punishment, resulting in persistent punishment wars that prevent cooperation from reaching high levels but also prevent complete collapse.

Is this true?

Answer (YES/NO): NO